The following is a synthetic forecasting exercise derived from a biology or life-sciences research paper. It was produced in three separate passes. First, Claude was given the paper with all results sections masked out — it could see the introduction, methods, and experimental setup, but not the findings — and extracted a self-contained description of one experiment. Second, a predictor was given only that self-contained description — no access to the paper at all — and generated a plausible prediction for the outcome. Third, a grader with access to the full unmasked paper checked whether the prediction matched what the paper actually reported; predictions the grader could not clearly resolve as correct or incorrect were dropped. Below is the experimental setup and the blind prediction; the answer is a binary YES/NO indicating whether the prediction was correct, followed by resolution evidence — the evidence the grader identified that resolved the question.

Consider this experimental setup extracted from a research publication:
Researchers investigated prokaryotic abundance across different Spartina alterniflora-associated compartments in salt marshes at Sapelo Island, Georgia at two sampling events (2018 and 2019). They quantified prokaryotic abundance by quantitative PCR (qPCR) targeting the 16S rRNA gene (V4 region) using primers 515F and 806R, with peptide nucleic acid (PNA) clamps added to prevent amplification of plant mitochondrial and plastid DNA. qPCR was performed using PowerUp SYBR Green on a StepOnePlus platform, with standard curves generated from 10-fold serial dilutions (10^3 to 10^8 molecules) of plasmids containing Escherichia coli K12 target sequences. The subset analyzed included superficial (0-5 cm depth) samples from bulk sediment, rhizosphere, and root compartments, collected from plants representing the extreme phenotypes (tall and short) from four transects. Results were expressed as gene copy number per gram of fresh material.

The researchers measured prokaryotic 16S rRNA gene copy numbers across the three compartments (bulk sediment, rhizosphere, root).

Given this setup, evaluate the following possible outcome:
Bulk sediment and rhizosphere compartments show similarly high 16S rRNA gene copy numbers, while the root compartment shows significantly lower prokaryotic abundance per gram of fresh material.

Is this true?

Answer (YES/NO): NO